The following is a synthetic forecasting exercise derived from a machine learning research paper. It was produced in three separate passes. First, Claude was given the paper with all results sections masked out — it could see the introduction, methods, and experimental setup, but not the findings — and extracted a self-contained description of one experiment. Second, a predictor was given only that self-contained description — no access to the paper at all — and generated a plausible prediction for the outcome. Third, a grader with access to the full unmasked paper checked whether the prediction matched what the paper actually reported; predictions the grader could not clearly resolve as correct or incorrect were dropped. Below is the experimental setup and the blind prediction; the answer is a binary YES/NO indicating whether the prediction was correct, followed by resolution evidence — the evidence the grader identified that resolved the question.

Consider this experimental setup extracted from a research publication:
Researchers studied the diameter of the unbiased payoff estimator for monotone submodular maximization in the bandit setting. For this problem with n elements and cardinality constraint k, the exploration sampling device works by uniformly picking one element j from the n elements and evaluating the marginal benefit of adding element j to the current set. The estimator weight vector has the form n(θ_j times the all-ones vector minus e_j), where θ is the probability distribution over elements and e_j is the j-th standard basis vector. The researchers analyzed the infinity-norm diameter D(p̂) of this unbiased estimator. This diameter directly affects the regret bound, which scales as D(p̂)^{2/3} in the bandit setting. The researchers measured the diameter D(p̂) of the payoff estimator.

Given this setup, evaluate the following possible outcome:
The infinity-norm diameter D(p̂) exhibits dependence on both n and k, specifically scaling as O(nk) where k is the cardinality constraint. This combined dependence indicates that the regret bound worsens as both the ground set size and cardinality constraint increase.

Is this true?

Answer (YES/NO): NO